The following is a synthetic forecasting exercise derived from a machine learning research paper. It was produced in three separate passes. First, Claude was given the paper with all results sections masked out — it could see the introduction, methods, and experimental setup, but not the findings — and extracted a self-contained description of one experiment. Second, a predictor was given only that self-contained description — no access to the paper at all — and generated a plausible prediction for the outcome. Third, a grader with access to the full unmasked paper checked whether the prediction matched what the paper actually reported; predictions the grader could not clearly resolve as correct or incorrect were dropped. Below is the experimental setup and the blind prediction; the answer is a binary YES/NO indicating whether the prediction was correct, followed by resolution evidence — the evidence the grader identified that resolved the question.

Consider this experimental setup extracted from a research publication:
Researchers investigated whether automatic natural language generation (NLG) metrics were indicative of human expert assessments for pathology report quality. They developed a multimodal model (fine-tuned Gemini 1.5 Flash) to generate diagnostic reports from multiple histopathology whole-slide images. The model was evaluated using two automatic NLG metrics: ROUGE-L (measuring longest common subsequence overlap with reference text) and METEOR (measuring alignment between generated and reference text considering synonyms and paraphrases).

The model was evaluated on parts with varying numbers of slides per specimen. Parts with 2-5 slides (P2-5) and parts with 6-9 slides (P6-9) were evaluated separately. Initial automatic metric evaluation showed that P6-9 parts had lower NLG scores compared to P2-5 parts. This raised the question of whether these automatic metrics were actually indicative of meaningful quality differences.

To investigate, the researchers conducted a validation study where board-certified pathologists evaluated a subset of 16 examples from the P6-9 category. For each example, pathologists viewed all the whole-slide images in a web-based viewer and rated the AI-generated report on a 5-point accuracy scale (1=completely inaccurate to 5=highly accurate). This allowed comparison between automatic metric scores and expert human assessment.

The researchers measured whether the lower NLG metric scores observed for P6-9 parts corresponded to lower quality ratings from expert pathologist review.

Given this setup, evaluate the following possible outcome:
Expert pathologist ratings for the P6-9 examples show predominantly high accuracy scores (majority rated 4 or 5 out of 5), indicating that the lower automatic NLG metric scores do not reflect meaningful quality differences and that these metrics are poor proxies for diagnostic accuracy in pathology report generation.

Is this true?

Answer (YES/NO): NO